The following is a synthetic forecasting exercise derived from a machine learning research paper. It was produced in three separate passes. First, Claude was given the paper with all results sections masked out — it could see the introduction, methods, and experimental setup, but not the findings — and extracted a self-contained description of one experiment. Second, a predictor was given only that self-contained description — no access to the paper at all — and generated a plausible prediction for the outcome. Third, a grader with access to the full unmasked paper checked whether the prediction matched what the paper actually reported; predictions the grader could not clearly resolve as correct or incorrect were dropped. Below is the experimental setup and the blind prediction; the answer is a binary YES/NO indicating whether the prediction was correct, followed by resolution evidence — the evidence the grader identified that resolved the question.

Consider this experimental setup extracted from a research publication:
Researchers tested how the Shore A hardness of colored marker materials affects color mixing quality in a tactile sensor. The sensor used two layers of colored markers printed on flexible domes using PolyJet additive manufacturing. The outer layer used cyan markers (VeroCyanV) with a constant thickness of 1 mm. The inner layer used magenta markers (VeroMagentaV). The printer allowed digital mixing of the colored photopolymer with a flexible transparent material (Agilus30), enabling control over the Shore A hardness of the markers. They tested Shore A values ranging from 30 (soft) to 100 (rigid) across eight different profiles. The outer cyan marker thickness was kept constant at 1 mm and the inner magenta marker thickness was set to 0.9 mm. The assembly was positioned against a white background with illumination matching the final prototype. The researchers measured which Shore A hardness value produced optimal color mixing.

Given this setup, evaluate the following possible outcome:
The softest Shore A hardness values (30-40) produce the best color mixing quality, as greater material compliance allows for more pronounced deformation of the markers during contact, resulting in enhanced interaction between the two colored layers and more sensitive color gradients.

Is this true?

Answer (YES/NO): NO